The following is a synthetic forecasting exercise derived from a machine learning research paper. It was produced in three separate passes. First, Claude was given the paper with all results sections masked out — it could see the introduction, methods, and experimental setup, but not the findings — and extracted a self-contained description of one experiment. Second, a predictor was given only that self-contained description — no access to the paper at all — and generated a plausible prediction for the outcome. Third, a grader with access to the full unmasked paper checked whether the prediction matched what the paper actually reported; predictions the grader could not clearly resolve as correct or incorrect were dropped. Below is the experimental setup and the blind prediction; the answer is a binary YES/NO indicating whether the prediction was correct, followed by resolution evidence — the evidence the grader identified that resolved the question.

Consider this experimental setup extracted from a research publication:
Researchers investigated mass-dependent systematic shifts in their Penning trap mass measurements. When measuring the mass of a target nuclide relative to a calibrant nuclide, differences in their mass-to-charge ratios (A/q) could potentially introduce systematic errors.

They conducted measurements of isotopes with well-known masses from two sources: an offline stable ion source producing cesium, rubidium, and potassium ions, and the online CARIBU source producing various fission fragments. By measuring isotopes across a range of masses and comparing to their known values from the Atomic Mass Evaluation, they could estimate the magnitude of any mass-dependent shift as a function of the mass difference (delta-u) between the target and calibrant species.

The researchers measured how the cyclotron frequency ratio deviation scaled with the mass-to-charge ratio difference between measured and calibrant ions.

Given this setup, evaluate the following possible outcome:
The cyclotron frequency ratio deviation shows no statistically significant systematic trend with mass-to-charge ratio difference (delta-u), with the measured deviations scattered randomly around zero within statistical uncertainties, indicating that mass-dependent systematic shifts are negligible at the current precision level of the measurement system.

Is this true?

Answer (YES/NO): NO